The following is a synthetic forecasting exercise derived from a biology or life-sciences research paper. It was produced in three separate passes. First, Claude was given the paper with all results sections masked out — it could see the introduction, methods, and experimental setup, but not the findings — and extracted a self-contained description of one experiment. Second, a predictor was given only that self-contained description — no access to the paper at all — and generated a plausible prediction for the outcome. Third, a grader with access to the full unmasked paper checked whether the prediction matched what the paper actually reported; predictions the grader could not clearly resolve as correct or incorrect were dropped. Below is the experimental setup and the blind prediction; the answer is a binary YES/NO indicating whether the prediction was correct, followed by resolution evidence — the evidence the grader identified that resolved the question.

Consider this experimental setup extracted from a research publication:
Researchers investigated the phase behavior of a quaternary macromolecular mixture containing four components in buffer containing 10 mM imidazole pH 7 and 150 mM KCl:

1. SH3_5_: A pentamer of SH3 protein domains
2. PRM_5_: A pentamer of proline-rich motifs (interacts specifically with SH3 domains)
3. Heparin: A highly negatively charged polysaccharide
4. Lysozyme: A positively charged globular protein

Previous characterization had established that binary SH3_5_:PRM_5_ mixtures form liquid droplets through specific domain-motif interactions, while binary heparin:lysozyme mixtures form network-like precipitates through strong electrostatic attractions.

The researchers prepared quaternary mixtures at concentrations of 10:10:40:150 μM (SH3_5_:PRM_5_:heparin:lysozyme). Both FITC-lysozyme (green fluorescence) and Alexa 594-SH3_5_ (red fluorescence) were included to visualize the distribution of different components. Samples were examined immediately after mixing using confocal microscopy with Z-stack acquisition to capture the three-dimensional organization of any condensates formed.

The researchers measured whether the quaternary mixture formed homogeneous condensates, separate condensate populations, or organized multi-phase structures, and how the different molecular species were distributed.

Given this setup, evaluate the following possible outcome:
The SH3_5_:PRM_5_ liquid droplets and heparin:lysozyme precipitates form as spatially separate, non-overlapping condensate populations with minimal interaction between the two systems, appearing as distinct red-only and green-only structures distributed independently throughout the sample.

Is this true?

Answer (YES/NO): NO